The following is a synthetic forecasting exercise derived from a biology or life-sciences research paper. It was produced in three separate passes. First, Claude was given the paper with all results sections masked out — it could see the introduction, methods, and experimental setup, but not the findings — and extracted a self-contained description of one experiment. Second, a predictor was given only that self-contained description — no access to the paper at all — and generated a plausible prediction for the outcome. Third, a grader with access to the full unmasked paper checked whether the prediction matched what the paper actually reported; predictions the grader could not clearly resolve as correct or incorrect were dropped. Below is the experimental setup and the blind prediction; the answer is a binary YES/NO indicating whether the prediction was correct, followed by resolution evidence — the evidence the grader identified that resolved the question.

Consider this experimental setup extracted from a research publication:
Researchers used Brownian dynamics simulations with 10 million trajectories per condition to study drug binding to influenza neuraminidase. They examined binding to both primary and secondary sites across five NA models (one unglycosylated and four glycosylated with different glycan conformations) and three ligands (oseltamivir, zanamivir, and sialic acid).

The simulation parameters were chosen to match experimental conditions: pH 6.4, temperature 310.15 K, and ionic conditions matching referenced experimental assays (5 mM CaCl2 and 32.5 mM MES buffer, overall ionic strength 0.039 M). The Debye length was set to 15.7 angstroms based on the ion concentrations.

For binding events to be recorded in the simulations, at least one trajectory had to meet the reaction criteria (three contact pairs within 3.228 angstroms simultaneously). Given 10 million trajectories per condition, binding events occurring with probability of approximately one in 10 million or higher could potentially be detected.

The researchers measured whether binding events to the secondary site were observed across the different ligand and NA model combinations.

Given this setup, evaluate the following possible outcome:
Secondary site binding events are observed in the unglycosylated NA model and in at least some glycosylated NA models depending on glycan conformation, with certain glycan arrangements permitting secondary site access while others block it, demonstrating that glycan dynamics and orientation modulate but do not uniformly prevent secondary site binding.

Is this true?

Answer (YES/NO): NO